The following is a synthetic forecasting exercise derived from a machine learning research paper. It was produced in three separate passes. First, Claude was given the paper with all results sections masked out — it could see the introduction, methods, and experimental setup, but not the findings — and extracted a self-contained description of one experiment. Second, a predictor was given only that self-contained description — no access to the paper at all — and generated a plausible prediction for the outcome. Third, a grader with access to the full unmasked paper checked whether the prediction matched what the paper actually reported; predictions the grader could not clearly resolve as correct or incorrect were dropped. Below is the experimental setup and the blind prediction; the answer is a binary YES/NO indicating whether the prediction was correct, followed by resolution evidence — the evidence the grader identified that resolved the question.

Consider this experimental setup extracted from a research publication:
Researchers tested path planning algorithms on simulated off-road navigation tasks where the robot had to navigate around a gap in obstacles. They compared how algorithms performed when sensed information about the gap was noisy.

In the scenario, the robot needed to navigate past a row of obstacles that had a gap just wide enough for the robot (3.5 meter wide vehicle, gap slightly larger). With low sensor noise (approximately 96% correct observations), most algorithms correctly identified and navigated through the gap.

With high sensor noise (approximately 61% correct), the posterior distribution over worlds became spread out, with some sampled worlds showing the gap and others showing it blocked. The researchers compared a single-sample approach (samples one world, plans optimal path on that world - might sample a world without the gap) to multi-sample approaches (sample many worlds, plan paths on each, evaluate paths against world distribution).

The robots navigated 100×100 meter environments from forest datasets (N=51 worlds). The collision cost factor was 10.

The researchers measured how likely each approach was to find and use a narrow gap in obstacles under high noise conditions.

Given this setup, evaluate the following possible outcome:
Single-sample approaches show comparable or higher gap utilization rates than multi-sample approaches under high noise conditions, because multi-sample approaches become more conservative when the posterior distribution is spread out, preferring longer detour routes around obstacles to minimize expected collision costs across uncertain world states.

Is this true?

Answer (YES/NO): NO